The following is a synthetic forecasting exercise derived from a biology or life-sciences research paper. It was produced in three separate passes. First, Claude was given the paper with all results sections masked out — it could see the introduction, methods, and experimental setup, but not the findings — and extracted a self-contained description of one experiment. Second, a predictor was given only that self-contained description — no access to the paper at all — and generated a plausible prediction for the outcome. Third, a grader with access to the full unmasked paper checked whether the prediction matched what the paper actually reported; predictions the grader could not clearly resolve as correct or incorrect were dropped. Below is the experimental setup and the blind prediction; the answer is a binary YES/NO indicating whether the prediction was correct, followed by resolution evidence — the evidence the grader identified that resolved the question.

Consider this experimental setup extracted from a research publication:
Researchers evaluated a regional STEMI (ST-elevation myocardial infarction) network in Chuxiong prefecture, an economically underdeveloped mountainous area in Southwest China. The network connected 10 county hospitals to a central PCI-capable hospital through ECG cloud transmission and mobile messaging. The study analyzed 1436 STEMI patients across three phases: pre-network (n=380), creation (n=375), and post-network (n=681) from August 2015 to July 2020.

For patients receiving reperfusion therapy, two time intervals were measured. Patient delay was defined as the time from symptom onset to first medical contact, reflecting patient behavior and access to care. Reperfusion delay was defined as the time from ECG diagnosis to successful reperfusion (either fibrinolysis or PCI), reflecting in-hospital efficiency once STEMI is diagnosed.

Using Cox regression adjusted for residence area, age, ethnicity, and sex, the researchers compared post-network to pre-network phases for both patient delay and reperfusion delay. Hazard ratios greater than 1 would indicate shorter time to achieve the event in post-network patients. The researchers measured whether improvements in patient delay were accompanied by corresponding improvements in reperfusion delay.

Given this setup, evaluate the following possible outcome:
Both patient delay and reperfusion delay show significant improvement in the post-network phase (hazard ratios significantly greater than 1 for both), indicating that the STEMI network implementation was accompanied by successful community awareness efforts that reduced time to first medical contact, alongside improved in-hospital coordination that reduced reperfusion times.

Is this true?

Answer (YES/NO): NO